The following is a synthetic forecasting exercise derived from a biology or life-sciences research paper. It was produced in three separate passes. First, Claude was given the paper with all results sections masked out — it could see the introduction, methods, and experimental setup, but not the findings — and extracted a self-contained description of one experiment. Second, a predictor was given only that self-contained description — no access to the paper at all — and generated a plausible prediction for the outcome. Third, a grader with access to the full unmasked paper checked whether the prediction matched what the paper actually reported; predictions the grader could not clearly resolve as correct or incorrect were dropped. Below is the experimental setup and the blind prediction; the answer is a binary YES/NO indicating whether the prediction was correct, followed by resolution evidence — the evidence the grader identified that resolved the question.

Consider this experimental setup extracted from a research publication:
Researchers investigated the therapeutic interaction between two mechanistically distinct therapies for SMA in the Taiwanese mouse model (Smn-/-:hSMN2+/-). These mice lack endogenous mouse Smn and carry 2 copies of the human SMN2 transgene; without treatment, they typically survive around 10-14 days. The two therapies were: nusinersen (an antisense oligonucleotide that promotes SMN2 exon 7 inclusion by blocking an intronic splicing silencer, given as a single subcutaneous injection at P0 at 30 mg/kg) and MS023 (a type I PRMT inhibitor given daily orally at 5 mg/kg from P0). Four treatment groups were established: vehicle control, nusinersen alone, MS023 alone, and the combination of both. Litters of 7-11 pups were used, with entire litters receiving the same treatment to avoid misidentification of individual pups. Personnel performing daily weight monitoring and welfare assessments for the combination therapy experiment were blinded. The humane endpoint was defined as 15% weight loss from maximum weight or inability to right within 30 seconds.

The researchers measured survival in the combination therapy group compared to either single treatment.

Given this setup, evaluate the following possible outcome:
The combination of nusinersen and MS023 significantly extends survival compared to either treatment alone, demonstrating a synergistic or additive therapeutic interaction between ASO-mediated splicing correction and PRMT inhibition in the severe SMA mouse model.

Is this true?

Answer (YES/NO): YES